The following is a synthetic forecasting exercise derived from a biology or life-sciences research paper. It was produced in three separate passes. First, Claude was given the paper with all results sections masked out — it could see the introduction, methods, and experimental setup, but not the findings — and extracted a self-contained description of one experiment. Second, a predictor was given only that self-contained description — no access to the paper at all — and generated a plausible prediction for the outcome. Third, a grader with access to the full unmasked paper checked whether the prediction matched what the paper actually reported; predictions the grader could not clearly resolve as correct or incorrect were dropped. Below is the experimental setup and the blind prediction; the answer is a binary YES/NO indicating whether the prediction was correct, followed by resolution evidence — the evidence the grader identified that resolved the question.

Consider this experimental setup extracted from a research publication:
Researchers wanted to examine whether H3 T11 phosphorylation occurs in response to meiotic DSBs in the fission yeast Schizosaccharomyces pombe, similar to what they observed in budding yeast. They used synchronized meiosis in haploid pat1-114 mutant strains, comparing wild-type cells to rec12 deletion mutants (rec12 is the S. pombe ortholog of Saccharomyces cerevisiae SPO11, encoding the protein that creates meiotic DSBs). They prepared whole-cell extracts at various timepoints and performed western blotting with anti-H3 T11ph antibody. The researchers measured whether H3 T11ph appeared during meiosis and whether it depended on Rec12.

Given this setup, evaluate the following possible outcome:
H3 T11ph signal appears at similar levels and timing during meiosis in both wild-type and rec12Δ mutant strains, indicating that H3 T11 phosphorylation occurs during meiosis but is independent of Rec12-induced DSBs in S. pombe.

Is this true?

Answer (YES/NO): NO